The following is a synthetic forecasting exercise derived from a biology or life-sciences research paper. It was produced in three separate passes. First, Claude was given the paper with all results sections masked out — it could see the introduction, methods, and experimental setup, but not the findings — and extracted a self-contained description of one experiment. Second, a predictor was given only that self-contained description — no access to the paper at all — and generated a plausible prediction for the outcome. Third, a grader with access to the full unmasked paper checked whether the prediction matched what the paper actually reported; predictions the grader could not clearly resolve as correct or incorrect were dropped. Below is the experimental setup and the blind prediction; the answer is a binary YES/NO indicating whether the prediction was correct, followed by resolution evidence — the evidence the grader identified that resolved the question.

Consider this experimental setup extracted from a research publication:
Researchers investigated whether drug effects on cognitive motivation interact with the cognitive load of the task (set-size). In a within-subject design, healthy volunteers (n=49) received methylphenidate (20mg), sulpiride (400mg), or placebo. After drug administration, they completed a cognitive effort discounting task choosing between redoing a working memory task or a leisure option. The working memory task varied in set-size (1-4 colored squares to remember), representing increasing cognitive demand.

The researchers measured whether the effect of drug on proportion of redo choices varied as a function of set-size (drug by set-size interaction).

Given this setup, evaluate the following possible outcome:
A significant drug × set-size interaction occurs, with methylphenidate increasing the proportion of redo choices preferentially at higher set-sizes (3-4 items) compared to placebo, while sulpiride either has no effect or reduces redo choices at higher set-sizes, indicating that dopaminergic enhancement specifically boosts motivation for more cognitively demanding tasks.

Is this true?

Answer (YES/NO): NO